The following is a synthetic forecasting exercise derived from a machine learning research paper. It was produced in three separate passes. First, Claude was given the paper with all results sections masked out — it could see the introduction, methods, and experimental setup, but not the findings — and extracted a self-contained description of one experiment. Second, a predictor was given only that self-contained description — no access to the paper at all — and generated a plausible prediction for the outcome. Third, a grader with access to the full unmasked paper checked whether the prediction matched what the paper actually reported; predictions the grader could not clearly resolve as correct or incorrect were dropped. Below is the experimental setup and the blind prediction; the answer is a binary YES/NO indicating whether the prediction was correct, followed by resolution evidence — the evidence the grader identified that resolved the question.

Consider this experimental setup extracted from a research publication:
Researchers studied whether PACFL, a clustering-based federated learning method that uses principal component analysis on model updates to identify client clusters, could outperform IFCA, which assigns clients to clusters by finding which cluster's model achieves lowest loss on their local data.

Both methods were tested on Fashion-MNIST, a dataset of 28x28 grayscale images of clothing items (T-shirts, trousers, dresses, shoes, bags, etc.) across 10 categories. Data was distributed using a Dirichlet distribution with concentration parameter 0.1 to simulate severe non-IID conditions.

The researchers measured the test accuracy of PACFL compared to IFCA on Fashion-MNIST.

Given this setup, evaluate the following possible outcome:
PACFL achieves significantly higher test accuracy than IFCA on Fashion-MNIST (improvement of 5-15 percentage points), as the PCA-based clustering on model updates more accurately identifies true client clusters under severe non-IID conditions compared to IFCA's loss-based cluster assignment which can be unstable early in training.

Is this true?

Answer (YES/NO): NO